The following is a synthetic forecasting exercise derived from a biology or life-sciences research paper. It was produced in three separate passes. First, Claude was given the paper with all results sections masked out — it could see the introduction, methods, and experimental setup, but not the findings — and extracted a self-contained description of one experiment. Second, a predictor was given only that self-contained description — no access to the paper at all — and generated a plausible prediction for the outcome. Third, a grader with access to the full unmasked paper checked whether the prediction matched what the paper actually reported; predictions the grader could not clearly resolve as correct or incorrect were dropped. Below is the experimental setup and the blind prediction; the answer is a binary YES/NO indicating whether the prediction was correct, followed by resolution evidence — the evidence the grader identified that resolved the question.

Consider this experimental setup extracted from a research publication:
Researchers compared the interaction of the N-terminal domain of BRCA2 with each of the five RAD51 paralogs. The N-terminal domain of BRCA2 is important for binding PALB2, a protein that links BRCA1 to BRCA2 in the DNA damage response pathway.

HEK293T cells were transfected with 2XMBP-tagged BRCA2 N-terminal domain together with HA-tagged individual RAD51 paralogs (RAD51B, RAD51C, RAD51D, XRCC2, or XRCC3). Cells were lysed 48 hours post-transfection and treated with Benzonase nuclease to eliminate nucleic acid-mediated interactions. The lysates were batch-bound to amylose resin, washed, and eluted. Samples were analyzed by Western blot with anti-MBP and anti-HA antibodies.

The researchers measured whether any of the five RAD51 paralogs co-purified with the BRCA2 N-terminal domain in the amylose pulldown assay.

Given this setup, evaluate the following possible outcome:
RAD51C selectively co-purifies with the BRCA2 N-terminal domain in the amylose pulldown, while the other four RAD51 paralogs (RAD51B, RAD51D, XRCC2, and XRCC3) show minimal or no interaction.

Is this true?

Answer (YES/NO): NO